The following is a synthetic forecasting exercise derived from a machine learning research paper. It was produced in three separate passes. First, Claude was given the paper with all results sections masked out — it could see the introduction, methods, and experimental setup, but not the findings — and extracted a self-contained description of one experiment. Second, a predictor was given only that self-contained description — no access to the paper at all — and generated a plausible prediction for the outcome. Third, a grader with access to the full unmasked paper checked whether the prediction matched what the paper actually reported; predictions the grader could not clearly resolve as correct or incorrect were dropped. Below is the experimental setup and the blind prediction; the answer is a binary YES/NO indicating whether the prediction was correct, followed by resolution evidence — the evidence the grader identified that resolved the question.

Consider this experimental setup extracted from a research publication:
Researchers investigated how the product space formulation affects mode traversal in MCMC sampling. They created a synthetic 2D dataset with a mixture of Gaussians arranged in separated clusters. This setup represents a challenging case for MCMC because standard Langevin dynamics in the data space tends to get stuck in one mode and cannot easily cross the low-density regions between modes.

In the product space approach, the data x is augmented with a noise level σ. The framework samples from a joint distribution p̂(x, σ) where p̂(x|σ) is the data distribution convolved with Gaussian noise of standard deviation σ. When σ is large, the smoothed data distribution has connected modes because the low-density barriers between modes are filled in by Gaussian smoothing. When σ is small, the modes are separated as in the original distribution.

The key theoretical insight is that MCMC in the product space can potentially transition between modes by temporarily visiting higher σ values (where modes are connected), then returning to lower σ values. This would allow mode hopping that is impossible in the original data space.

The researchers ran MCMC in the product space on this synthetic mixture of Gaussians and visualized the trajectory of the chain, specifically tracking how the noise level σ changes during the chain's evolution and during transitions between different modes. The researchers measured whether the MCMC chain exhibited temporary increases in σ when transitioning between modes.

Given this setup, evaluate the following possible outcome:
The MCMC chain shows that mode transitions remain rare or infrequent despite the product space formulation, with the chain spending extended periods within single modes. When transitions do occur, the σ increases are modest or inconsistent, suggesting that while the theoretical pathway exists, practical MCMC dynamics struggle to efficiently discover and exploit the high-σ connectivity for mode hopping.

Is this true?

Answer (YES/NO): NO